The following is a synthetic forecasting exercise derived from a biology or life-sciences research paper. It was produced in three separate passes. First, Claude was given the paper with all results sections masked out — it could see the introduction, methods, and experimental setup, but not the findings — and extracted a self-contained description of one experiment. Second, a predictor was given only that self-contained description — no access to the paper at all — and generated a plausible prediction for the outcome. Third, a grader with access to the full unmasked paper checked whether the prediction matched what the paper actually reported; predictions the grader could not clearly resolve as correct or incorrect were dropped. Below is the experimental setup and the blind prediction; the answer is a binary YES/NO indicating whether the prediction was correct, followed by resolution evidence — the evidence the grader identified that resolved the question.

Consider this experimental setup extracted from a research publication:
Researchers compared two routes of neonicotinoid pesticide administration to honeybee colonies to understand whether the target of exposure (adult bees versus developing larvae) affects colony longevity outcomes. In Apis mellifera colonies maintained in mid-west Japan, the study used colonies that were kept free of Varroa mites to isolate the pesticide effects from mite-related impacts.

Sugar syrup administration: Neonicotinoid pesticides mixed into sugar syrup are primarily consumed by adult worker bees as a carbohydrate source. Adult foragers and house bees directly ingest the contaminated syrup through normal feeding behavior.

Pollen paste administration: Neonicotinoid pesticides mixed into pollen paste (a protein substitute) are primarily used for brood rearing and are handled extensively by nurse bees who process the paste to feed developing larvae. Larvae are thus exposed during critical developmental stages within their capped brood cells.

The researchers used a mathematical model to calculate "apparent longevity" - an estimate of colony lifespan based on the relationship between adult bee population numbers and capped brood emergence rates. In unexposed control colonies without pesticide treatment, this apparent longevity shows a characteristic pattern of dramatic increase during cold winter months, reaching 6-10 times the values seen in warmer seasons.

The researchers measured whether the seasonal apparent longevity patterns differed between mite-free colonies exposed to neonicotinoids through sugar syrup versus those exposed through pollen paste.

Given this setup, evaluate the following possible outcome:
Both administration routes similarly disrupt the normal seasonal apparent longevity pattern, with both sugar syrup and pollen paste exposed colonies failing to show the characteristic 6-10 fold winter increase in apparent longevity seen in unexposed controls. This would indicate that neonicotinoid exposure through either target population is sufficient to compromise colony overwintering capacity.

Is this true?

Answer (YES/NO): NO